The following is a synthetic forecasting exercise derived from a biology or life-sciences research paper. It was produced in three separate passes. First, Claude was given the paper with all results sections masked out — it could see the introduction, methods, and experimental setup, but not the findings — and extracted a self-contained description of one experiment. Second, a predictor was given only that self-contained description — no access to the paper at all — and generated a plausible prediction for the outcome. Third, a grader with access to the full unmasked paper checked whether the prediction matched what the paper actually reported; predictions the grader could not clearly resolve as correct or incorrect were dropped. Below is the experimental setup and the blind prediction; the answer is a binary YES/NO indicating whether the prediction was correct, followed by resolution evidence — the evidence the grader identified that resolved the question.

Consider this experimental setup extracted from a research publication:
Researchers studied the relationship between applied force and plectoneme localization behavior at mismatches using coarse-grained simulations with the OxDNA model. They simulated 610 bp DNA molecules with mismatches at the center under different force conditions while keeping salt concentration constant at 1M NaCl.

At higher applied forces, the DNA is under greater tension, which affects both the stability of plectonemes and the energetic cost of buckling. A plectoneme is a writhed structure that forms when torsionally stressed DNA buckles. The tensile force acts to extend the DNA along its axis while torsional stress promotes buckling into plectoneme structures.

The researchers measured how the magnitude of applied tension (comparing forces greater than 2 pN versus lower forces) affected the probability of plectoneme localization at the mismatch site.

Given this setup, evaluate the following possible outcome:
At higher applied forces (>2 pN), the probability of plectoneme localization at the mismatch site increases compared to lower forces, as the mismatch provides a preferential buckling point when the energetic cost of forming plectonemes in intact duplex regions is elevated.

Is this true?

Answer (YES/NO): YES